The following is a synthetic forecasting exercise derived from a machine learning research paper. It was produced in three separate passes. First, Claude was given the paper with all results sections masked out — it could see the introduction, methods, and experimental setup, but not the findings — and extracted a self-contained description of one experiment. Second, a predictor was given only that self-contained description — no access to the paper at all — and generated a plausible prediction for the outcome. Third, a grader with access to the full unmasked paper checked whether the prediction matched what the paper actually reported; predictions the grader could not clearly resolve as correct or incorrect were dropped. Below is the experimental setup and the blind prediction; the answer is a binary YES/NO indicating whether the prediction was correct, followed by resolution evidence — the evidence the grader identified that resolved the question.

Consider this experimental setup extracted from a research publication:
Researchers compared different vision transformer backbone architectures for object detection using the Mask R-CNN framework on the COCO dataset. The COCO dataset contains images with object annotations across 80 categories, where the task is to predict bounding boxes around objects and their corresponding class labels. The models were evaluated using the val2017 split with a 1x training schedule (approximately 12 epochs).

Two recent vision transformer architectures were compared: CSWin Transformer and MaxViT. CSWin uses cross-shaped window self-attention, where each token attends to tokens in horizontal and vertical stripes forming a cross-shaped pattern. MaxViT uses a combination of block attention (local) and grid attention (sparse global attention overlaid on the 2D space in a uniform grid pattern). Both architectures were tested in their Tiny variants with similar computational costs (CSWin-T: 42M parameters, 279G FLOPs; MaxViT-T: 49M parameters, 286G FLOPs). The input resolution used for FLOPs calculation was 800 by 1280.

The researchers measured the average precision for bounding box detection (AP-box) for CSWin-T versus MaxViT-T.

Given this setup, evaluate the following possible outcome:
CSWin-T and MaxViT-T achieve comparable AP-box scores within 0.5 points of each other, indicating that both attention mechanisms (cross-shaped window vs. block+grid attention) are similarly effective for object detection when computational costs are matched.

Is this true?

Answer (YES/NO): YES